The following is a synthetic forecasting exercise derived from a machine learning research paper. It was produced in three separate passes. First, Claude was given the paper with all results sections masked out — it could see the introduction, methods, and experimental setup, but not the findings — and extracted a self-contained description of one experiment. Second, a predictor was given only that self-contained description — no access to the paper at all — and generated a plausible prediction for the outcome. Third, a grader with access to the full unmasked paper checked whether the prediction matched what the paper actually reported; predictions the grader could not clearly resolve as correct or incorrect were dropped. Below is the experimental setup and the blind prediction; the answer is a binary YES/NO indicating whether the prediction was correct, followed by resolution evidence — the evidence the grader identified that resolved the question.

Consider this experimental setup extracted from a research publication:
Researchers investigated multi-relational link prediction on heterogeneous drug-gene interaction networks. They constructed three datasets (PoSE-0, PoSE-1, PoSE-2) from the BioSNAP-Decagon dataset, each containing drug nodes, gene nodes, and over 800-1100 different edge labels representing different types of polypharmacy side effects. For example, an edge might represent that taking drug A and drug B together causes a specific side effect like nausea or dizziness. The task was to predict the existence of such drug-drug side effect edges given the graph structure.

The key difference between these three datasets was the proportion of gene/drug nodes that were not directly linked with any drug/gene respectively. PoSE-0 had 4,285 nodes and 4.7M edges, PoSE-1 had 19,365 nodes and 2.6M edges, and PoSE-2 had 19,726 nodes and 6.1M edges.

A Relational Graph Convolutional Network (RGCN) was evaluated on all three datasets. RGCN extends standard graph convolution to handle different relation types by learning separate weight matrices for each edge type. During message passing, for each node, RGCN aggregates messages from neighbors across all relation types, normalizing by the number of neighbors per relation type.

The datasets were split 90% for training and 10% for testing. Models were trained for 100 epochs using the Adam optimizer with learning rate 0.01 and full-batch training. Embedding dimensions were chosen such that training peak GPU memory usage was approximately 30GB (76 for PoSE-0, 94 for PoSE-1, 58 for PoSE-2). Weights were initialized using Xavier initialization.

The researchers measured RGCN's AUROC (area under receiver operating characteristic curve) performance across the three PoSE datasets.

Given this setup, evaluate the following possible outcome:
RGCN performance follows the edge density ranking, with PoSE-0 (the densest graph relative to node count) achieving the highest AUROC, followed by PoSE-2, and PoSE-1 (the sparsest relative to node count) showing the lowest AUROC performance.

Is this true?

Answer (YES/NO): NO